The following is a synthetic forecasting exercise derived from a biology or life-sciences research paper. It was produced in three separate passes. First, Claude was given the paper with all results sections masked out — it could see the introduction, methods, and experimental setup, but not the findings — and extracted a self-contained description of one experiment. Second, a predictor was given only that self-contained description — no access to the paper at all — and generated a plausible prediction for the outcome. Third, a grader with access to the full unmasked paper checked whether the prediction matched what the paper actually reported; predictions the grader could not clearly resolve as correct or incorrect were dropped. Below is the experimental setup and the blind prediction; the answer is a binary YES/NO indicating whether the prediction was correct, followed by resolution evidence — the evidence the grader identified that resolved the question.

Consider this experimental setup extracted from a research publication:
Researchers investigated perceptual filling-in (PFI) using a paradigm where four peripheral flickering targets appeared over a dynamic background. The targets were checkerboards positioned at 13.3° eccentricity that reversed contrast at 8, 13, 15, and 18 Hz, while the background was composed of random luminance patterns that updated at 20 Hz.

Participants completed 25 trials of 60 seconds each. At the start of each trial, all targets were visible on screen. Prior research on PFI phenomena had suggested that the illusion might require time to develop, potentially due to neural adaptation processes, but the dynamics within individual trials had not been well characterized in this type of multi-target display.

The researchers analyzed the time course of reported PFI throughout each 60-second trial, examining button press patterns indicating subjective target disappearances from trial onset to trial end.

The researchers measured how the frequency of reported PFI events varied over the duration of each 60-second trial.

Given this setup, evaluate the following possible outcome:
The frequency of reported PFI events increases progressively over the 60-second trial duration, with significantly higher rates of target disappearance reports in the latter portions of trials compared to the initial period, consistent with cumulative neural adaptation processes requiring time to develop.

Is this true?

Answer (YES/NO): NO